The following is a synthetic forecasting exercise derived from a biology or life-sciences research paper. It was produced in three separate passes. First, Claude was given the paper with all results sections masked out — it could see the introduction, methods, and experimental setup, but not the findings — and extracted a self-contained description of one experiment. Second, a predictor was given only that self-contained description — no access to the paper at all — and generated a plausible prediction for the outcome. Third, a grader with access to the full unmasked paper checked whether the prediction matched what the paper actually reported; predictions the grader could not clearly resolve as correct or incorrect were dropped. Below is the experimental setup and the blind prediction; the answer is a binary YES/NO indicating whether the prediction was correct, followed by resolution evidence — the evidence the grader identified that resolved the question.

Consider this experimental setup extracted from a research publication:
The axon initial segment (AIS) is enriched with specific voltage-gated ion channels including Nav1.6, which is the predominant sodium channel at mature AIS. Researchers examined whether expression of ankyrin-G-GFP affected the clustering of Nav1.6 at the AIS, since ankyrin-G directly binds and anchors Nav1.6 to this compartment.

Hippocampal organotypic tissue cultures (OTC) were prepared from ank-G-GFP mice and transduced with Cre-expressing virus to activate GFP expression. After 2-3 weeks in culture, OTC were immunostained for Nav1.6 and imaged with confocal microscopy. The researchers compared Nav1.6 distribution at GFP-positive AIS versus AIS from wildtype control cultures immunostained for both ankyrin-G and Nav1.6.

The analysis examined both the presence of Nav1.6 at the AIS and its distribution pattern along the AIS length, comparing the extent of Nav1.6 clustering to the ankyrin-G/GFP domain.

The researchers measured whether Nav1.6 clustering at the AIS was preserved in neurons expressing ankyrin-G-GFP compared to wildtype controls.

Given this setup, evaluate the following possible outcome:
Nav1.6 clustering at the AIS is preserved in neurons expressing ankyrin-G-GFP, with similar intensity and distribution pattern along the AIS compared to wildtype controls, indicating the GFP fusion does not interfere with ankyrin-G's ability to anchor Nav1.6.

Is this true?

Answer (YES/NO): YES